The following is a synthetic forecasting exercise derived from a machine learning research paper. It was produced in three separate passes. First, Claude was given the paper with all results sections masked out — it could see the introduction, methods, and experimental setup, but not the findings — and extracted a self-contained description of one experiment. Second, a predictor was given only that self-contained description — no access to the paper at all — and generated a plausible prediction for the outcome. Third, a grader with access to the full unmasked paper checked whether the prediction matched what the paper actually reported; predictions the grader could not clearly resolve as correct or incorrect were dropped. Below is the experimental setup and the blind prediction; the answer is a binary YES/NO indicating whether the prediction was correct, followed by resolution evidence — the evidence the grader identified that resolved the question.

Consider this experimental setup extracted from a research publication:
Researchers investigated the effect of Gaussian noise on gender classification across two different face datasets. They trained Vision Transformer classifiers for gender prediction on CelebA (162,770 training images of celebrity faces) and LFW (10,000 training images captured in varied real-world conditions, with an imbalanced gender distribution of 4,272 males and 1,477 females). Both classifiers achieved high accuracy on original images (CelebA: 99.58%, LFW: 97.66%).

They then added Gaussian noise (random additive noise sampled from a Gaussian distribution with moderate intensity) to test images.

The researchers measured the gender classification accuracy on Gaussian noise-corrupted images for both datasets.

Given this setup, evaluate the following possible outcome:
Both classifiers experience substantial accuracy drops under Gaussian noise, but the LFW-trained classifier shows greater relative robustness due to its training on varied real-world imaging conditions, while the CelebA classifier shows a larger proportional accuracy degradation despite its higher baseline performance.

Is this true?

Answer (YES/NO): NO